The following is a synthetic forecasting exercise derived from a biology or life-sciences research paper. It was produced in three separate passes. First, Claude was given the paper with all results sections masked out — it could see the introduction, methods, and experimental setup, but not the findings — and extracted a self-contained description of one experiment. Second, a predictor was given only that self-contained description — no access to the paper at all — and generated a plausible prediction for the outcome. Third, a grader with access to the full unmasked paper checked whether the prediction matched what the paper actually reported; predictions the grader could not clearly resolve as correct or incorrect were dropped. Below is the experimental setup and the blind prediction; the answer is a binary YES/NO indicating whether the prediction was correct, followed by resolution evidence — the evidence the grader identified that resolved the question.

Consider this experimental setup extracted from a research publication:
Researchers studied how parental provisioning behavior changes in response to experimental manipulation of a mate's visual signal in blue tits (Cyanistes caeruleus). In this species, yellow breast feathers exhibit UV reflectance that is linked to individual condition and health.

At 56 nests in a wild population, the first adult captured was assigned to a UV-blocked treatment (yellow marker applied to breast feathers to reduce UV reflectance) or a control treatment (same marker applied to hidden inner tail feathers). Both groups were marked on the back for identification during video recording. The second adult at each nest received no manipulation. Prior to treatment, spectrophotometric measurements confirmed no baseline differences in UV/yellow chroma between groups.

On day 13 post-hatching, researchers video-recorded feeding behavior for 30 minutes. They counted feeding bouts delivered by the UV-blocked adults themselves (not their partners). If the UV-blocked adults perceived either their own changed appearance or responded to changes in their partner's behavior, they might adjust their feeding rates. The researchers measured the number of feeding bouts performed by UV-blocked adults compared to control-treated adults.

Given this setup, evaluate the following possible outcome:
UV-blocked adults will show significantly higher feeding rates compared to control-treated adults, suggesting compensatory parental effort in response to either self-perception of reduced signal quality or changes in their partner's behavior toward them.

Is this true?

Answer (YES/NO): NO